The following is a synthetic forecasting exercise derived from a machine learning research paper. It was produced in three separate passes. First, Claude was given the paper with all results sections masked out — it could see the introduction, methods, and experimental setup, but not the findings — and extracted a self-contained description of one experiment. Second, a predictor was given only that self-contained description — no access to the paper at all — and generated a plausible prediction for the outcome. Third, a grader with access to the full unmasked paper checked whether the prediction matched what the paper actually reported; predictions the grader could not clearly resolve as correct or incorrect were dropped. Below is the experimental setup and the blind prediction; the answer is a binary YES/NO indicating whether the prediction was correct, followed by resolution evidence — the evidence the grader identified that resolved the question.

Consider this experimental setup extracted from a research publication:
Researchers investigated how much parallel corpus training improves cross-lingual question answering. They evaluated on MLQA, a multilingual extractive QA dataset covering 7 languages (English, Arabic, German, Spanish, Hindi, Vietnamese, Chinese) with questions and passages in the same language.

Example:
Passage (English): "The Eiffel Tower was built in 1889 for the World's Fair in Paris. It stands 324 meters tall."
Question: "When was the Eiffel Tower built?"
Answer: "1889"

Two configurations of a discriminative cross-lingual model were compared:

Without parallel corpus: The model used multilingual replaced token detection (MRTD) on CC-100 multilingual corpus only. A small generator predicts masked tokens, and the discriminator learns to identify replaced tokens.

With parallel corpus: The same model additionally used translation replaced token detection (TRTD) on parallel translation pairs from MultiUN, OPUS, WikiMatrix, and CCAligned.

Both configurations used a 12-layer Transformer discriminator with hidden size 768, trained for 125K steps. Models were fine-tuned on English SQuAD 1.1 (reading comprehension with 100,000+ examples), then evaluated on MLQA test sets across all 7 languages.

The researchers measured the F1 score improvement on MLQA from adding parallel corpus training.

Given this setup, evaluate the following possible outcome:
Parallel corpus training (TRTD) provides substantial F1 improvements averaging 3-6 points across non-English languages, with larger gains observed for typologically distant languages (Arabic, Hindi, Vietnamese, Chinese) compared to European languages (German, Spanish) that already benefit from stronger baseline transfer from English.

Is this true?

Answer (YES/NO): NO